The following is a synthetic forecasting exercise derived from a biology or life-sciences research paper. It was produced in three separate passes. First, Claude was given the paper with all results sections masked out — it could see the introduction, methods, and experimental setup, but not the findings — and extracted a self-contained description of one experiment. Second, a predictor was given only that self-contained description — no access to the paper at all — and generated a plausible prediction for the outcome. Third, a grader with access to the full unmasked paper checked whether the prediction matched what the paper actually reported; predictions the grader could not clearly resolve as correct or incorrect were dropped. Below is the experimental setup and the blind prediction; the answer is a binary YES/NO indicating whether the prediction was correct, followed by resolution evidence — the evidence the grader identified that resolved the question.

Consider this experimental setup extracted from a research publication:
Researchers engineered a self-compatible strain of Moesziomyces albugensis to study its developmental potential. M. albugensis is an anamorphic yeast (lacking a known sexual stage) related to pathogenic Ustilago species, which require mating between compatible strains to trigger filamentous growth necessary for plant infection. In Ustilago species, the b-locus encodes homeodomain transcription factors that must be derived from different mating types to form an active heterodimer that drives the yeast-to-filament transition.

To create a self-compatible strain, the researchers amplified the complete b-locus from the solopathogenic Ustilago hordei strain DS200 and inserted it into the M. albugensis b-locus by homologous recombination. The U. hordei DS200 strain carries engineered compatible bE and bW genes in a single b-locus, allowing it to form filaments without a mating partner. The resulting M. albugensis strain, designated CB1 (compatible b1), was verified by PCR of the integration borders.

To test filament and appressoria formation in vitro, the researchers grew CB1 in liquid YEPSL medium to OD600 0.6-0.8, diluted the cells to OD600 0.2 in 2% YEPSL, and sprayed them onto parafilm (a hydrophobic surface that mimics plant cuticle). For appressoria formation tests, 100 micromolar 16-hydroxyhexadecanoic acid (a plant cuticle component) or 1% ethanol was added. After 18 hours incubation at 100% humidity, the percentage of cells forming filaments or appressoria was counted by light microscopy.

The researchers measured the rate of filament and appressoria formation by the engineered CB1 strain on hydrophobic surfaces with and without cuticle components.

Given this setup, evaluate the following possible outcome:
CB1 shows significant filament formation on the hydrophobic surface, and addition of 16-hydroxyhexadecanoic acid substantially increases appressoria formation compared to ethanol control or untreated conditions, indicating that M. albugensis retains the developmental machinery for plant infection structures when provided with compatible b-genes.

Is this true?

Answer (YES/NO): YES